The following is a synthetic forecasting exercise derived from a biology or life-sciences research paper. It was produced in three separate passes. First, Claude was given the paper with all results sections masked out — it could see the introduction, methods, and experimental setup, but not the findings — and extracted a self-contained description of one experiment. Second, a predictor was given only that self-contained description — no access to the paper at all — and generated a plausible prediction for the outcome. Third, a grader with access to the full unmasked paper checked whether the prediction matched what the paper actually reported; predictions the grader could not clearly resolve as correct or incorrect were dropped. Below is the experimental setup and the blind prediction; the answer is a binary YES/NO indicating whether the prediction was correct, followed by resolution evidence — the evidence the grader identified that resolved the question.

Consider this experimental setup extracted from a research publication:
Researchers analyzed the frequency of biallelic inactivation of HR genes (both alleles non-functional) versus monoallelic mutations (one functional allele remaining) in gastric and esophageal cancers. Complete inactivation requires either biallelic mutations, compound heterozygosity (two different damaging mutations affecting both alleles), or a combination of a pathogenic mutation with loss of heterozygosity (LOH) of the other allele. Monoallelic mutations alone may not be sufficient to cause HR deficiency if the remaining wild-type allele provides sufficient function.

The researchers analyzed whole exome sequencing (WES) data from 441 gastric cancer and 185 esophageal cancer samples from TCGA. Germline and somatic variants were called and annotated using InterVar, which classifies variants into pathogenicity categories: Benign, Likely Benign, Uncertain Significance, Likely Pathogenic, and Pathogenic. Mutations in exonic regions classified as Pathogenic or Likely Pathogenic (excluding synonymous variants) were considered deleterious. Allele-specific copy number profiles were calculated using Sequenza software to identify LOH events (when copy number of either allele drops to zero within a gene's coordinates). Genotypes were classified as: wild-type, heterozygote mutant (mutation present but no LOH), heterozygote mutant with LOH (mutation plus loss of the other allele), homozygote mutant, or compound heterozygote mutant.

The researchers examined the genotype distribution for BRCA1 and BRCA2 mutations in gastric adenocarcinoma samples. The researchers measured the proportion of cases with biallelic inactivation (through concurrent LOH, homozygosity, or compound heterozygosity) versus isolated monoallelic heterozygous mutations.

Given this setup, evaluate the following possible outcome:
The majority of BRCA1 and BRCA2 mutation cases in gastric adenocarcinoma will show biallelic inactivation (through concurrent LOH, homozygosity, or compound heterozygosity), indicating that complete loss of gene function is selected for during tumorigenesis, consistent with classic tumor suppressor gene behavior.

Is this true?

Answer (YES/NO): NO